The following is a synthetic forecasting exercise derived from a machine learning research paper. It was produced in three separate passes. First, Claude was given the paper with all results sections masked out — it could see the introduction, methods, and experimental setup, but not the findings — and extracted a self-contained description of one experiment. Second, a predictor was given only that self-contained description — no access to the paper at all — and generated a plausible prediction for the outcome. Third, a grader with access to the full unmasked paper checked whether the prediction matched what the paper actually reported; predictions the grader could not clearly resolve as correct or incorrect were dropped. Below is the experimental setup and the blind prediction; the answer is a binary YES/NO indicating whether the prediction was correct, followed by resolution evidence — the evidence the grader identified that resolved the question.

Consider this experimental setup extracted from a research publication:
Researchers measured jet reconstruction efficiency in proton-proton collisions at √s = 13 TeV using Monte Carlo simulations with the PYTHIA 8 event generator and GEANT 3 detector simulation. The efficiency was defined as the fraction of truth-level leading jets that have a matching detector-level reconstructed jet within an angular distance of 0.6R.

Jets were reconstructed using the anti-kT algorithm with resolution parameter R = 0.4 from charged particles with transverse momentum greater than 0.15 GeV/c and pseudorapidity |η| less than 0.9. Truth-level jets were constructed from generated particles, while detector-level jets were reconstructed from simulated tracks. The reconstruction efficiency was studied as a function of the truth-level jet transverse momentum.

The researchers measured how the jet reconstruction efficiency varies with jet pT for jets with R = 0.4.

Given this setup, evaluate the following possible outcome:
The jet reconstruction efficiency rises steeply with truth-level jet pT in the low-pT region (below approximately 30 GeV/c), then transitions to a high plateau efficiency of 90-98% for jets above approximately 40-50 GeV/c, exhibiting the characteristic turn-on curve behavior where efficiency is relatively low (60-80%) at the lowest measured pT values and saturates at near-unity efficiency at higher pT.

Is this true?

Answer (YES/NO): NO